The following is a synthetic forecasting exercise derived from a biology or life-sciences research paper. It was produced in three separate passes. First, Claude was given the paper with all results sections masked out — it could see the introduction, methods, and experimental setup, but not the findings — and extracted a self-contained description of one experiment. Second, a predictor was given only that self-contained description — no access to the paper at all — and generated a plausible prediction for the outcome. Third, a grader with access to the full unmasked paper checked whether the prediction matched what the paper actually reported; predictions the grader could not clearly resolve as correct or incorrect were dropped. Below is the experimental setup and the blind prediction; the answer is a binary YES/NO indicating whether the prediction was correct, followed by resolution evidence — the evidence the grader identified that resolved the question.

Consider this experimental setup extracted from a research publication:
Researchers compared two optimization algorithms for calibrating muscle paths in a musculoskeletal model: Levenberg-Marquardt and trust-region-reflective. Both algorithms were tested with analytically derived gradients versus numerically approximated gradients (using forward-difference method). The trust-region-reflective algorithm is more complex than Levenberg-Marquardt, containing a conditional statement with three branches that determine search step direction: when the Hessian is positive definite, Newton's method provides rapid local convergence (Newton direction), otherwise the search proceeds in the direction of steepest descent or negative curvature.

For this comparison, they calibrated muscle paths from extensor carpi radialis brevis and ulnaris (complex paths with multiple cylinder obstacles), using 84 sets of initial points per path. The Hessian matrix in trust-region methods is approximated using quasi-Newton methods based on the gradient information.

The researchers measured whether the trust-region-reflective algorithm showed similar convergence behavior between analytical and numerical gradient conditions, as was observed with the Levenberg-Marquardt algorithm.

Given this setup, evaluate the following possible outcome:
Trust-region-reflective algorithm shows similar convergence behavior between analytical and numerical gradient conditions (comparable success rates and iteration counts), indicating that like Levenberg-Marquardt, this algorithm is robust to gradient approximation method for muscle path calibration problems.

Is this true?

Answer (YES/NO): NO